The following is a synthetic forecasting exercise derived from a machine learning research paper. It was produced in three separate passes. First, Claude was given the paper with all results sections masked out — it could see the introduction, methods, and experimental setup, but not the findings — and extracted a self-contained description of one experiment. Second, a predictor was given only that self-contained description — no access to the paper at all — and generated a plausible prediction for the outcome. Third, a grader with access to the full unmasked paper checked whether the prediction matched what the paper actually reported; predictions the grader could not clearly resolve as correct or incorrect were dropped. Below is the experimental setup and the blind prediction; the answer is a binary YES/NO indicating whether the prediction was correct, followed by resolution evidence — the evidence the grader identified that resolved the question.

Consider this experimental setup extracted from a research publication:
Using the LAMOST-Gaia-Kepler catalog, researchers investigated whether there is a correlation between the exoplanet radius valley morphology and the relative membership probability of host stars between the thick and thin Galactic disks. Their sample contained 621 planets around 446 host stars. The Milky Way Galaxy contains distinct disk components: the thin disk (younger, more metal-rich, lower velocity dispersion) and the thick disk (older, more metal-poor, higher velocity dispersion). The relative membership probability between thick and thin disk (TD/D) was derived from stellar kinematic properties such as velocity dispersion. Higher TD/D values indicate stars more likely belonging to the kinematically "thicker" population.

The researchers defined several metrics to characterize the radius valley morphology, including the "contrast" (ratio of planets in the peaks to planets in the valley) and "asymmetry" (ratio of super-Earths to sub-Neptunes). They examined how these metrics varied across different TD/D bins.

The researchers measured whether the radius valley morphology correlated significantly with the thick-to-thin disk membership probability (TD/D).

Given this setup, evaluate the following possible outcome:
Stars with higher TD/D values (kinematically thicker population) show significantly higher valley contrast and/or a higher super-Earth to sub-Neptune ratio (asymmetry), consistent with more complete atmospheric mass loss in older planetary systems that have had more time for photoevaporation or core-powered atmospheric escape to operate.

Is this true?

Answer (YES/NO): NO